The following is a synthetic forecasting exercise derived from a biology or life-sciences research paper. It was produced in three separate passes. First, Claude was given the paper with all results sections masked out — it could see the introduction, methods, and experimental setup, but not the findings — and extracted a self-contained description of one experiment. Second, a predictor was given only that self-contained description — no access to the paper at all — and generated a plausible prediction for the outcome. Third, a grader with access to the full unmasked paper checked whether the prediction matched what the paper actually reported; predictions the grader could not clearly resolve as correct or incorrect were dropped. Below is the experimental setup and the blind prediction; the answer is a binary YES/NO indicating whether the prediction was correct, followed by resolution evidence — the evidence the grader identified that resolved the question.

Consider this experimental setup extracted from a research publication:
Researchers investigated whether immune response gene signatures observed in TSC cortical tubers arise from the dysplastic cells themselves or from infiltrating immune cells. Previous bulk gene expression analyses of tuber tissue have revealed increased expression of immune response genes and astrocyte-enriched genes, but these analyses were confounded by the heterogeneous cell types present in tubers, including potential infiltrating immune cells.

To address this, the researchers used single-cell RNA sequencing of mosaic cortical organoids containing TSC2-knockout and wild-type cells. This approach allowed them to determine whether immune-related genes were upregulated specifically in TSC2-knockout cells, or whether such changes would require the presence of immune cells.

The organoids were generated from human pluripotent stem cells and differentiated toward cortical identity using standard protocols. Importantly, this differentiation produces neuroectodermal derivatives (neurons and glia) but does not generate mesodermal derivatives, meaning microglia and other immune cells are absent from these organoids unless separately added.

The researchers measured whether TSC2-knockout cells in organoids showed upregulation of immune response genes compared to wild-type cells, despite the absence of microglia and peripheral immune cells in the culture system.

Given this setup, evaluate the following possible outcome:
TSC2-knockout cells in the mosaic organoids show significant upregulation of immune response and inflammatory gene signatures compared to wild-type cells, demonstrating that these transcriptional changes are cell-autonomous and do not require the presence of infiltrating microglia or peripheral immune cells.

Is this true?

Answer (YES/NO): NO